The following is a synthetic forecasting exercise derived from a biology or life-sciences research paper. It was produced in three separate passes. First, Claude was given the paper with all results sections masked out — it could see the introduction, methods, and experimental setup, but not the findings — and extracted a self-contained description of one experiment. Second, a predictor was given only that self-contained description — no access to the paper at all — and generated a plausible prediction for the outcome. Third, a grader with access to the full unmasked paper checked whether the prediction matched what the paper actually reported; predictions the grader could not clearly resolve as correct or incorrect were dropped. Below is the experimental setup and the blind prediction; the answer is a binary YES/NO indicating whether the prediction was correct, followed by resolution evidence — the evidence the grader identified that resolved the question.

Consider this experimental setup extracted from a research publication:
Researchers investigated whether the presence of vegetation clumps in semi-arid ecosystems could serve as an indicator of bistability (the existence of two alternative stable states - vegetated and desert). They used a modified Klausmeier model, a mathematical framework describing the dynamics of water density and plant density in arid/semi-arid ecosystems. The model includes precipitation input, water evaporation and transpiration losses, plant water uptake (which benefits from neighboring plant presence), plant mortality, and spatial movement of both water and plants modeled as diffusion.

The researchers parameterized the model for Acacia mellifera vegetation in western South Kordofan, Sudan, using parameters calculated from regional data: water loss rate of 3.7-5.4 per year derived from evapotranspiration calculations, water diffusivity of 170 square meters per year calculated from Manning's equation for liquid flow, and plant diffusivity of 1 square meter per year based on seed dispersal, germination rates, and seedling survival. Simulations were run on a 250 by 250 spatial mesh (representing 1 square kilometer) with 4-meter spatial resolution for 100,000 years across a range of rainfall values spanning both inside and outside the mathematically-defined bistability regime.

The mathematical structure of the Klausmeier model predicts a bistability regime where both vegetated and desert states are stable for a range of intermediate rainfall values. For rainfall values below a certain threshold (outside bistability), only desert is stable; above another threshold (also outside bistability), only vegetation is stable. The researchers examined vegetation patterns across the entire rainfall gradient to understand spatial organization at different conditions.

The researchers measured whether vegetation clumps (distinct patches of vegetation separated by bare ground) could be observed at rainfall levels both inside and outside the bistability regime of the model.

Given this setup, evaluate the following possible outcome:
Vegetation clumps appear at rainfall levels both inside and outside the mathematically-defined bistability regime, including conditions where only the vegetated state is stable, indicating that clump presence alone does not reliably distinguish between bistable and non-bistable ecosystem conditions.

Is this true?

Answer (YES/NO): YES